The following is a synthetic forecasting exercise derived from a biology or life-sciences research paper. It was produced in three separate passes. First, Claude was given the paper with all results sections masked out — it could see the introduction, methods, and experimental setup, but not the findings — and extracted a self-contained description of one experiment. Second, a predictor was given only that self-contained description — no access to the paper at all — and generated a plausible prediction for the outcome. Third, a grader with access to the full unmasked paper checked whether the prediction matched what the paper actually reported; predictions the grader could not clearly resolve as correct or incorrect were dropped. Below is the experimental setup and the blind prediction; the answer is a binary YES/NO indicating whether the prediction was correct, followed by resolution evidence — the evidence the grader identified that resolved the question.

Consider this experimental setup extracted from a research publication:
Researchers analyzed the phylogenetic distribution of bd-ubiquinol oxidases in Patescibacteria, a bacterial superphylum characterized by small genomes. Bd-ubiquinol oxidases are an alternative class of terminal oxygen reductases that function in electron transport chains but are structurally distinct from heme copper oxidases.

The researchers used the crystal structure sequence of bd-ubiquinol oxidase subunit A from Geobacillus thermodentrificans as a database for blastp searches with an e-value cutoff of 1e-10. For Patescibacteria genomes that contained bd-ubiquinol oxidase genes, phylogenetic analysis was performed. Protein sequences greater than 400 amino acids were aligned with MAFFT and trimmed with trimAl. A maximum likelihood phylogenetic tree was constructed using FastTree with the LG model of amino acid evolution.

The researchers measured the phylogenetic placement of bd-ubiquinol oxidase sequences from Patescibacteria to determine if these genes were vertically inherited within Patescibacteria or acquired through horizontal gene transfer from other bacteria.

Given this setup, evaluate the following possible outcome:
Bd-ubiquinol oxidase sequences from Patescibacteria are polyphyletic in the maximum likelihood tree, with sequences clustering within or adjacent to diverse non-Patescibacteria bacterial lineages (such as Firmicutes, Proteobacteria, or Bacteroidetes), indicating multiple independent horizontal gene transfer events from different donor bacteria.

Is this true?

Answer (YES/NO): NO